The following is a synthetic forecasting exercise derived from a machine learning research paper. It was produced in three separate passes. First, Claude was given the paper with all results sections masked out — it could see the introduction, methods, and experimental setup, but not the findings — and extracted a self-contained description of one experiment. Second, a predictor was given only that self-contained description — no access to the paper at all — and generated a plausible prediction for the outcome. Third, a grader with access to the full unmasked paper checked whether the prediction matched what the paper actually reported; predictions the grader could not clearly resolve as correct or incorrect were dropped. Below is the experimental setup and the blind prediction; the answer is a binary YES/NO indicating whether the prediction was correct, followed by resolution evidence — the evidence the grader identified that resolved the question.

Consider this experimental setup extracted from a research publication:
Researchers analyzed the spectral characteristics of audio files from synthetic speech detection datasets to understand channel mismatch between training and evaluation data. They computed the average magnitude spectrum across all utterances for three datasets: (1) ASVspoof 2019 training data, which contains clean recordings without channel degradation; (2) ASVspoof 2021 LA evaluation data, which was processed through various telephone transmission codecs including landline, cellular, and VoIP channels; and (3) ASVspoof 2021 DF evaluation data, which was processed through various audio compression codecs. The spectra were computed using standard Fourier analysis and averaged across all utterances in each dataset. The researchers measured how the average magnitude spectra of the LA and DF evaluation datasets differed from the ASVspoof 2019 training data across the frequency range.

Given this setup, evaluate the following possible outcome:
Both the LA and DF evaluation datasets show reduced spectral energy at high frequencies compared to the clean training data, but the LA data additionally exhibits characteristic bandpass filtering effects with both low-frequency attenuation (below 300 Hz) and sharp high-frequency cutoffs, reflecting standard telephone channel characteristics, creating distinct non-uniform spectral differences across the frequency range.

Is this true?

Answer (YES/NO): NO